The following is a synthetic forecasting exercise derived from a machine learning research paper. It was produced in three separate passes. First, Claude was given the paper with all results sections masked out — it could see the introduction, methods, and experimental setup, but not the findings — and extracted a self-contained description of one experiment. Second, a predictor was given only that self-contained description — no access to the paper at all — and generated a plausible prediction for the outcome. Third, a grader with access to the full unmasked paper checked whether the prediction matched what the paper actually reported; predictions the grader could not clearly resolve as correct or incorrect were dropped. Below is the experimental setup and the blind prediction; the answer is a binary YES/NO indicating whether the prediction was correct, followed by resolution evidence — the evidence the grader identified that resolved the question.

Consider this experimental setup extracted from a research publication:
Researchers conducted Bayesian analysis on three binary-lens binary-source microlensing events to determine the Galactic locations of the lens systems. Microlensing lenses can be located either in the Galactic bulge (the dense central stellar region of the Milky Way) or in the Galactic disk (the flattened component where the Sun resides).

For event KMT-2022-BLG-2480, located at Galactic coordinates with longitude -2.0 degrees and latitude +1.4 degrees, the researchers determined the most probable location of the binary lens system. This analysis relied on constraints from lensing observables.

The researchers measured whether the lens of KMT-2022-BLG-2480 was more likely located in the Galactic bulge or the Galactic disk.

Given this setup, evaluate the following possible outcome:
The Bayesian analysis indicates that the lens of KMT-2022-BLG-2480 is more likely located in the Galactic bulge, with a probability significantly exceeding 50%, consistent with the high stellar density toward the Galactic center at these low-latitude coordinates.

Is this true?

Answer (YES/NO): NO